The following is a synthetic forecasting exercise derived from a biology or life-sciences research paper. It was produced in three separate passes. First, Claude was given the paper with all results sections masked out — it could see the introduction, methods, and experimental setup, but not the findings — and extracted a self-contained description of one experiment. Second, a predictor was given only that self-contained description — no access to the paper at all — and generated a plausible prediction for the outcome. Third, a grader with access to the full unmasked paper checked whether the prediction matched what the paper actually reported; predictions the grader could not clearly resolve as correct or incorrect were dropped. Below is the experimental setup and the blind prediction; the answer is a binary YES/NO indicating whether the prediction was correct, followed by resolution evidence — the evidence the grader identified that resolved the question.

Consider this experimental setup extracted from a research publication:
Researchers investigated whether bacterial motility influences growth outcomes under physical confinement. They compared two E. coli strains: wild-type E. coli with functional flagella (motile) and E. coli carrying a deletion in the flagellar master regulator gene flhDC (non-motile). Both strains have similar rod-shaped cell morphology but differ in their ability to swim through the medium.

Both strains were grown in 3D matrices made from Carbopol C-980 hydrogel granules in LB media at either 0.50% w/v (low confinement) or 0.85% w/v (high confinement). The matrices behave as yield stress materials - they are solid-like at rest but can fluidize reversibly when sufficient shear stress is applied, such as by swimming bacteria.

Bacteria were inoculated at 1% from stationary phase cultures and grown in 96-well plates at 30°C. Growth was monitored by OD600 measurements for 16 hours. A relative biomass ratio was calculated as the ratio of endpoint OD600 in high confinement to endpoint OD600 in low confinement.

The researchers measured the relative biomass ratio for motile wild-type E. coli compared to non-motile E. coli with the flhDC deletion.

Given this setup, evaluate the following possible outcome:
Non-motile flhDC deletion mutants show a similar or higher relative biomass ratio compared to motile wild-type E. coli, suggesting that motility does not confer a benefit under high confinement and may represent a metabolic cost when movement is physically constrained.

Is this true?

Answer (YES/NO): YES